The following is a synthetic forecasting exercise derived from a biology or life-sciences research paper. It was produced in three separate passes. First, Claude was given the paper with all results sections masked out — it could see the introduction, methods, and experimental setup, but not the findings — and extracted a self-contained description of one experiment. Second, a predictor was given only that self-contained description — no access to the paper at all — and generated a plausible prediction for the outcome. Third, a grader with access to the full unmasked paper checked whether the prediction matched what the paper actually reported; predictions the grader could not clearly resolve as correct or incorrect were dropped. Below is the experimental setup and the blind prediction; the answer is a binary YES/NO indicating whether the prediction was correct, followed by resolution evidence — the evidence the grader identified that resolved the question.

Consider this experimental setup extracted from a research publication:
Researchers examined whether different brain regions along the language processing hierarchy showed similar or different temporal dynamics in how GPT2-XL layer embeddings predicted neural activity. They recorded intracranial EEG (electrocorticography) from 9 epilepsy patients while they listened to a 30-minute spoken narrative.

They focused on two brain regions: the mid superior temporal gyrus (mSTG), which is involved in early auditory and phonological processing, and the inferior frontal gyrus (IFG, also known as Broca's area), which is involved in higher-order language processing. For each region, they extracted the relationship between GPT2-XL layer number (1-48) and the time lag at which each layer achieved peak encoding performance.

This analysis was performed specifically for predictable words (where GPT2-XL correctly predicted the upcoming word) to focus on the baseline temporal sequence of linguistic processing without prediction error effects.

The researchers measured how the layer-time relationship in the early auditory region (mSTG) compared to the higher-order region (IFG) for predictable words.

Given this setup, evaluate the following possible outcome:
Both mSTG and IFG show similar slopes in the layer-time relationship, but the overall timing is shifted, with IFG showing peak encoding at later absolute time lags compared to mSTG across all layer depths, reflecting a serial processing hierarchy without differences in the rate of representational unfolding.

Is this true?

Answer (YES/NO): NO